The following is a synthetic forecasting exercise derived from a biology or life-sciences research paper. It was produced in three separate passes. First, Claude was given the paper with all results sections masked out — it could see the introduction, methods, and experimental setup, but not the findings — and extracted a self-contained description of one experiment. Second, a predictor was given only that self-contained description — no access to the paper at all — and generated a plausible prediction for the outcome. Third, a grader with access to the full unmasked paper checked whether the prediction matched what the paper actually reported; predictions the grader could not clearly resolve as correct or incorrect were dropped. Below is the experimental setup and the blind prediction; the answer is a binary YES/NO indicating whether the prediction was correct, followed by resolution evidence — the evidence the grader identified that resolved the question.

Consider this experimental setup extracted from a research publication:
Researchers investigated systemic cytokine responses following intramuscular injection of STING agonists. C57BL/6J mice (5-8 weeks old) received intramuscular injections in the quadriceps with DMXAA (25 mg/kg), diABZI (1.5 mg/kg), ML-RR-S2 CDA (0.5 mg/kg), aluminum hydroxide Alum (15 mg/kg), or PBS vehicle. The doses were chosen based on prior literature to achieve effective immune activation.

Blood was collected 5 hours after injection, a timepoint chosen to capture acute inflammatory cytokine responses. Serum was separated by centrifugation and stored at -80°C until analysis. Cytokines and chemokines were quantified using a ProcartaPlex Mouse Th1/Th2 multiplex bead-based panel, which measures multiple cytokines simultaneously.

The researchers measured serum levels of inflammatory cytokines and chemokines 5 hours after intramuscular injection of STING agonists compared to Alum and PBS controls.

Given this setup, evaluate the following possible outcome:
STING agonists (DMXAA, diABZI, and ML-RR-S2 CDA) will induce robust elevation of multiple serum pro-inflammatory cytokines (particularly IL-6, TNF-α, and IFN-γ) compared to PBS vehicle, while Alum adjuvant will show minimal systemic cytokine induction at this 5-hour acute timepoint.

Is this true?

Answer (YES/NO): NO